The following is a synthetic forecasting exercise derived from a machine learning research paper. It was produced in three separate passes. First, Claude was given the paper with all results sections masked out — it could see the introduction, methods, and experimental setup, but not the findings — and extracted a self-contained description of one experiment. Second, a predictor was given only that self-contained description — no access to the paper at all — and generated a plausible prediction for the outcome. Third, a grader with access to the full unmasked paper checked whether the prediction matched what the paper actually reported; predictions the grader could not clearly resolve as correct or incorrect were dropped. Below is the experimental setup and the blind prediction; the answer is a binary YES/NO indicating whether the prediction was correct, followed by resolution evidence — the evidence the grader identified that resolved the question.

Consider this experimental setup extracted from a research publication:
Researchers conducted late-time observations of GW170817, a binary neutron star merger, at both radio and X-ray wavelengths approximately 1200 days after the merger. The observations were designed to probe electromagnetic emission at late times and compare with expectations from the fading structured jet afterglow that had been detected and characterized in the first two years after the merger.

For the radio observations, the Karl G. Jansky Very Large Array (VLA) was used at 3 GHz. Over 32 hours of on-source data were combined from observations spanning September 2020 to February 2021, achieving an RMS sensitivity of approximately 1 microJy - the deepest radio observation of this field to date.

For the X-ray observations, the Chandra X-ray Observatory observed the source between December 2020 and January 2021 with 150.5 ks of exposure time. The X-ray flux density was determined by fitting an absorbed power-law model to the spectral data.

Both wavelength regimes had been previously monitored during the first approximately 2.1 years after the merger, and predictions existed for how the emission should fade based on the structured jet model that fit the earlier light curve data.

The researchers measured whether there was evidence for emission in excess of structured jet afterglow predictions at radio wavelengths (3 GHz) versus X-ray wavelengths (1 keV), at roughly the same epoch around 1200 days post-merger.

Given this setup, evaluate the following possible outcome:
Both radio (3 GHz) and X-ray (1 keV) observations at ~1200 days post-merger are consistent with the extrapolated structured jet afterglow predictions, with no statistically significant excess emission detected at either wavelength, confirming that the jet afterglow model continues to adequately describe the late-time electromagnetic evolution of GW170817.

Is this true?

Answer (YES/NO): NO